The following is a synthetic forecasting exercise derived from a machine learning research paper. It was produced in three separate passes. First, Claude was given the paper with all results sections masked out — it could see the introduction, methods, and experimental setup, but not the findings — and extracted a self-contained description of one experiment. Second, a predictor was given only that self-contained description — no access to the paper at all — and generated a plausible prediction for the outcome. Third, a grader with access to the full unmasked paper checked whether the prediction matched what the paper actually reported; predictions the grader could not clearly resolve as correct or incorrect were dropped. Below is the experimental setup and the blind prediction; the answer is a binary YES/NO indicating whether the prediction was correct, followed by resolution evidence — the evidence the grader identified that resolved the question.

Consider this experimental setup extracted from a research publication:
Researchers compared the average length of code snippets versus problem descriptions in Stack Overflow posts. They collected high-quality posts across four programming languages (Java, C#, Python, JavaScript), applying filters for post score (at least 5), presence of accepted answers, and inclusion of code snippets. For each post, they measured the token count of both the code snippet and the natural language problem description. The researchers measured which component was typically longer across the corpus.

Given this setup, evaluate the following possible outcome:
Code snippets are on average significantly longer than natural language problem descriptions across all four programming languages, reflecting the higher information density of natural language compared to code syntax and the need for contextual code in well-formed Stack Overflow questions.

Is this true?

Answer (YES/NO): YES